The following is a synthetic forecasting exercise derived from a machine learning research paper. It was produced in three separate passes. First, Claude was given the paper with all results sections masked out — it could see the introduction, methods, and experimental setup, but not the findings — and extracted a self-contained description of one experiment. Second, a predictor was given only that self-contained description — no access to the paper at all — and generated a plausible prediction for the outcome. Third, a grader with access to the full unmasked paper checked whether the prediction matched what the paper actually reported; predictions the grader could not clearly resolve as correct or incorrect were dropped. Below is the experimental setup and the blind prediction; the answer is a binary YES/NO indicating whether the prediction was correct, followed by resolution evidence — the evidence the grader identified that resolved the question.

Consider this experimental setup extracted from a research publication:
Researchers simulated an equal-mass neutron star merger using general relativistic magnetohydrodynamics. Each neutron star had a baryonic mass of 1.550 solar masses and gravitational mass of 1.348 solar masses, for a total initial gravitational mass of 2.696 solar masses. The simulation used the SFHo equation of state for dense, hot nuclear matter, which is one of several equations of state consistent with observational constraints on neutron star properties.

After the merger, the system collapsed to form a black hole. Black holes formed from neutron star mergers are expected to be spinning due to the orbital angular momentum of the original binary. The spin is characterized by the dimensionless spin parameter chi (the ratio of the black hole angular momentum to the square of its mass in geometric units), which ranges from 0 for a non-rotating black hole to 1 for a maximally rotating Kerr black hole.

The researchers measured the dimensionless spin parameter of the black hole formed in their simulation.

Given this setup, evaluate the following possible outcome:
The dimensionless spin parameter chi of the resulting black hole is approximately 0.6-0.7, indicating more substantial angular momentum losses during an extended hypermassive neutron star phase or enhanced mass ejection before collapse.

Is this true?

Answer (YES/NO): NO